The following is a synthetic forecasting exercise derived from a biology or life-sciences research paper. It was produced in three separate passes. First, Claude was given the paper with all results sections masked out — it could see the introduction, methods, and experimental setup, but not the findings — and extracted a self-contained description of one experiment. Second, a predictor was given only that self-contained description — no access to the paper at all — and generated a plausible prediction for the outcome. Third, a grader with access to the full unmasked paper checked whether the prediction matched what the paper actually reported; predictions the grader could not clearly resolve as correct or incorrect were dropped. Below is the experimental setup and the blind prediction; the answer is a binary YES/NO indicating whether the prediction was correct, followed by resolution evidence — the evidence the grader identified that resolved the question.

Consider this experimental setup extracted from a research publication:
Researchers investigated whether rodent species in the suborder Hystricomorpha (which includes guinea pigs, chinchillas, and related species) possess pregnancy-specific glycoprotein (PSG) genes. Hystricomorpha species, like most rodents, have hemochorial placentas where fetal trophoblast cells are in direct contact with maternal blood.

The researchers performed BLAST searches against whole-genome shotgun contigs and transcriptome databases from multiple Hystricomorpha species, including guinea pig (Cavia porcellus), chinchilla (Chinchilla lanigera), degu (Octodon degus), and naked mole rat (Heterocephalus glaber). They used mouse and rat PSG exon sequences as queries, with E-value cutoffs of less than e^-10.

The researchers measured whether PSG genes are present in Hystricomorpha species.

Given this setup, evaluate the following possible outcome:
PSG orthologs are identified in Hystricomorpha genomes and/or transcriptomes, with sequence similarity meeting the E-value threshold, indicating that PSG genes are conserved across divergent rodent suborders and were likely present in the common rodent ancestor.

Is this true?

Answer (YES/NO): NO